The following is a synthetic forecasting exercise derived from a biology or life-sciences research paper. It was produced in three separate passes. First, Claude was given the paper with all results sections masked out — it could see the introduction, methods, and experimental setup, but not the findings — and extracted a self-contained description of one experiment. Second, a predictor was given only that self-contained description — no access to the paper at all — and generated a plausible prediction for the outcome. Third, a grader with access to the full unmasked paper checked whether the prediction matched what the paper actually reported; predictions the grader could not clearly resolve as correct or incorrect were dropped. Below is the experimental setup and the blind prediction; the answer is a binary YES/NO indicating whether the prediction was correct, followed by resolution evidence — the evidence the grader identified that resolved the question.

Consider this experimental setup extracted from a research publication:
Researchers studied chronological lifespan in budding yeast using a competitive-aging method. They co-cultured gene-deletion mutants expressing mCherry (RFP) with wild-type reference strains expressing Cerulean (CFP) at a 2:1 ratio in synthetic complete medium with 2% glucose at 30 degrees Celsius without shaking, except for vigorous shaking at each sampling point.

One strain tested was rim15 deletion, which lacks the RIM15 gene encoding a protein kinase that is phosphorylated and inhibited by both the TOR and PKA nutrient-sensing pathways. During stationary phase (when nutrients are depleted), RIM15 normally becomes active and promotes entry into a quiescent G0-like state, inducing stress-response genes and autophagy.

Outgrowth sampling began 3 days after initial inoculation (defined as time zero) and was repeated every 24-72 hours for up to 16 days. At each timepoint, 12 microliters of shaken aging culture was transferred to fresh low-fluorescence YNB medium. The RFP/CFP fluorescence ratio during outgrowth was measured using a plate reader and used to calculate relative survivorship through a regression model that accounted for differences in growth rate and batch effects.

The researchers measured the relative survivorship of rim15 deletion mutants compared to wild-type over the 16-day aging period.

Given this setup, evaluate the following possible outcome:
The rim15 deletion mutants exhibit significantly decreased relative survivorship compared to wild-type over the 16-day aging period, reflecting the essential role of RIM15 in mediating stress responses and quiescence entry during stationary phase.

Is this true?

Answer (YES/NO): YES